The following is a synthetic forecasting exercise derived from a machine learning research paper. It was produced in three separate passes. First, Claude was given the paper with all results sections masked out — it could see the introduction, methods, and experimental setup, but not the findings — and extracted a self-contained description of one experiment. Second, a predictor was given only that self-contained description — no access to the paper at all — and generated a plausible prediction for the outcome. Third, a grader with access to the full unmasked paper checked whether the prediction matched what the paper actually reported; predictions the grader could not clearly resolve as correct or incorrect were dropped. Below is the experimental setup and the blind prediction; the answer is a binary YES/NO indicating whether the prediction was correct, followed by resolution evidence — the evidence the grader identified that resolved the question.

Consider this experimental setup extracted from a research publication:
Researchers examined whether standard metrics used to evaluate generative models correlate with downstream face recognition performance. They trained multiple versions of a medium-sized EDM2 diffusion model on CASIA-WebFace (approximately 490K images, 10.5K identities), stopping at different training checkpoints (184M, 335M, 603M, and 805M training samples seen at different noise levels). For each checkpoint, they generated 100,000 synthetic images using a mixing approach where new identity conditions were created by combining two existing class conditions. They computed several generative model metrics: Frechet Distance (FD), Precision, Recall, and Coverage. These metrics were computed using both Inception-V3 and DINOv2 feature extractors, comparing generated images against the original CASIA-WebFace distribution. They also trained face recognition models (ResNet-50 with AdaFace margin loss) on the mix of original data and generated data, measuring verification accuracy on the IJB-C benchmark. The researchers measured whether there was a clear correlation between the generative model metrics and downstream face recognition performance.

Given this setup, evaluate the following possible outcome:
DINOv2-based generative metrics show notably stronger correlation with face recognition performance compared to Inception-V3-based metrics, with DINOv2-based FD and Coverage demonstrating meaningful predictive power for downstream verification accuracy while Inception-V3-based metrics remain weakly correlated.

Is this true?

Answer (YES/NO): NO